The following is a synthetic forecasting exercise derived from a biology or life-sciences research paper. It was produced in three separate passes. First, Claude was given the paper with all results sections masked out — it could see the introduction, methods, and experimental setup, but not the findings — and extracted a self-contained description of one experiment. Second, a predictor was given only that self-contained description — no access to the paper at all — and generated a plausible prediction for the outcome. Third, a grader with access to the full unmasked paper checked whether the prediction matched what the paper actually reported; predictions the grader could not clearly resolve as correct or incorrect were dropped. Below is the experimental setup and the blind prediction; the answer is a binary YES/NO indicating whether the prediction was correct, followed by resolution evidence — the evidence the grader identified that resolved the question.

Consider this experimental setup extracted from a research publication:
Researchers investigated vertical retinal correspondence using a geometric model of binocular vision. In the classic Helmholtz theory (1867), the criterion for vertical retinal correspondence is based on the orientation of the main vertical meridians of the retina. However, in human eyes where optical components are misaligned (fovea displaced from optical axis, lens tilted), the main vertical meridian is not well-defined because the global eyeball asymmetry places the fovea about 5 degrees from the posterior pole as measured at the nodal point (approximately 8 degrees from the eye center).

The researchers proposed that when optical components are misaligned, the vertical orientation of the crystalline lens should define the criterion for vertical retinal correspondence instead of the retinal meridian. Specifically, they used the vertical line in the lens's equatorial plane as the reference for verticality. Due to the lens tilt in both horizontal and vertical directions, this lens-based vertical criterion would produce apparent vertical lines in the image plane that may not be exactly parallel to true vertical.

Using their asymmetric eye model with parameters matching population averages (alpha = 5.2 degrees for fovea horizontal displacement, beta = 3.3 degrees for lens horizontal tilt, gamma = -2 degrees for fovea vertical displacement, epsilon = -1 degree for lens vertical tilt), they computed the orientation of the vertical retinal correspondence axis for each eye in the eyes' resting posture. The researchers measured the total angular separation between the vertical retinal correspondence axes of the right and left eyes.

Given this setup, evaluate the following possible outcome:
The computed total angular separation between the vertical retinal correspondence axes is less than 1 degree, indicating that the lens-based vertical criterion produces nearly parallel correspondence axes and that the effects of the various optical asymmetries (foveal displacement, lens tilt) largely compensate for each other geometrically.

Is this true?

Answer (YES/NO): YES